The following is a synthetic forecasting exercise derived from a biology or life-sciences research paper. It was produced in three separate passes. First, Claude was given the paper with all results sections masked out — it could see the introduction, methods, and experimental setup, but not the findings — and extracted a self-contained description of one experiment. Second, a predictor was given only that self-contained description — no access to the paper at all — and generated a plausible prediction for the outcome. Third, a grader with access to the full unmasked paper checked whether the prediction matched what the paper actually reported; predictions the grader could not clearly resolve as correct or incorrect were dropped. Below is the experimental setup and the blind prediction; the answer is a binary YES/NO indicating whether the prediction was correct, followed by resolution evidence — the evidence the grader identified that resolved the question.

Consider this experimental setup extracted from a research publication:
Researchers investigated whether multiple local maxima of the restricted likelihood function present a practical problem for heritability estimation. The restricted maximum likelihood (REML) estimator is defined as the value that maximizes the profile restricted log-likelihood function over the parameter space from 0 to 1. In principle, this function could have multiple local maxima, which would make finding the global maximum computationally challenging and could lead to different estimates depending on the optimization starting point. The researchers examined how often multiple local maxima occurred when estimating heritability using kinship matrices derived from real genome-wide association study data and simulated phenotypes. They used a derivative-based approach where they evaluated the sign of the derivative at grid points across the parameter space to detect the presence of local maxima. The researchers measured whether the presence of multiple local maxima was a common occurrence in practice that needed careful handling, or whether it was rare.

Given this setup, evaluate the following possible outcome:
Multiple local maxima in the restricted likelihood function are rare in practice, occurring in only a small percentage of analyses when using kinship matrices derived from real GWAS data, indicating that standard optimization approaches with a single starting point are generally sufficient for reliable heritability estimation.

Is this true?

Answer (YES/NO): YES